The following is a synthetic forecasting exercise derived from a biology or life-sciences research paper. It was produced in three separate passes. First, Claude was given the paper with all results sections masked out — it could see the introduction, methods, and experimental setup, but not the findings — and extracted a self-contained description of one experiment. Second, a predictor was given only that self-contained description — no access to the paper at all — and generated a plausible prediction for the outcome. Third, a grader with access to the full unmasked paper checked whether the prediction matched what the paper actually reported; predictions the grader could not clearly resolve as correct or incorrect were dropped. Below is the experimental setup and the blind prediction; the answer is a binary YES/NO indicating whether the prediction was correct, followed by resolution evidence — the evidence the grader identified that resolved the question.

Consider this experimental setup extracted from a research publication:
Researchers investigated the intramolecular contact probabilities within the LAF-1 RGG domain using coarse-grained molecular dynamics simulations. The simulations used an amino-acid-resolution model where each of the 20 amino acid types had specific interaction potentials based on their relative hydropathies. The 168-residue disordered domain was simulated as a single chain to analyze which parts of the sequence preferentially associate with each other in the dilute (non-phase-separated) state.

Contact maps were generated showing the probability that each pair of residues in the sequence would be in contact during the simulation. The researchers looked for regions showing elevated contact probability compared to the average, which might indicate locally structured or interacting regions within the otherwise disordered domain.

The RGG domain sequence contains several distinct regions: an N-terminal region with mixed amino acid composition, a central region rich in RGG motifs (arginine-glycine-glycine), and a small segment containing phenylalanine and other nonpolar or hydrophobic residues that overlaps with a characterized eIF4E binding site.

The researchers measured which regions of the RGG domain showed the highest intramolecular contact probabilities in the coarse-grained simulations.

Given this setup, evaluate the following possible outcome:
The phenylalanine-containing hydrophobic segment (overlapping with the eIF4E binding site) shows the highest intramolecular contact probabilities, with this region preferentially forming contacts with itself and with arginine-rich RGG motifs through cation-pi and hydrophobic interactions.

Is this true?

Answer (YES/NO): NO